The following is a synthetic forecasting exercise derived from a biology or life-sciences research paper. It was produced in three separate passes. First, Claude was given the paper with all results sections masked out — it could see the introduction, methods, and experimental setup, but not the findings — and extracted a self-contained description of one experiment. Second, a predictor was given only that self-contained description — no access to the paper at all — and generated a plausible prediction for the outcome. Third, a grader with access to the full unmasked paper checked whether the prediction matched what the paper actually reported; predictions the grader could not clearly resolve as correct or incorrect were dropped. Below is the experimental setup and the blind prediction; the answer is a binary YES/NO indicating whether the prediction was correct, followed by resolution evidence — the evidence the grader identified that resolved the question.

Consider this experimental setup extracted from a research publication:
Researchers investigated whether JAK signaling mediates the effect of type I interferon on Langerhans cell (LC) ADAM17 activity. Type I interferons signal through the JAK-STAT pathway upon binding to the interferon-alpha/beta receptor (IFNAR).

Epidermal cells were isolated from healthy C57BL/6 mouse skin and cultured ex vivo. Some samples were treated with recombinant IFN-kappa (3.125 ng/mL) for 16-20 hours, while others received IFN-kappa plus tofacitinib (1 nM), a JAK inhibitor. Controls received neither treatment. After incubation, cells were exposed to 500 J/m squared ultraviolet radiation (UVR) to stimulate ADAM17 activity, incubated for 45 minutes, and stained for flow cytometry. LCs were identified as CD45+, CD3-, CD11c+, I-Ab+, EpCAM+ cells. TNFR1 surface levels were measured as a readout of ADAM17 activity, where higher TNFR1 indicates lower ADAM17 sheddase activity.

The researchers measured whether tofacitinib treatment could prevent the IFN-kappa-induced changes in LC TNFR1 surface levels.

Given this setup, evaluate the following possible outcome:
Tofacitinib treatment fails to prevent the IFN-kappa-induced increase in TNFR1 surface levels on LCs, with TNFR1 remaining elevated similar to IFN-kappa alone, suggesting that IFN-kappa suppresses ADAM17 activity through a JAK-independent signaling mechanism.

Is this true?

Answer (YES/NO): NO